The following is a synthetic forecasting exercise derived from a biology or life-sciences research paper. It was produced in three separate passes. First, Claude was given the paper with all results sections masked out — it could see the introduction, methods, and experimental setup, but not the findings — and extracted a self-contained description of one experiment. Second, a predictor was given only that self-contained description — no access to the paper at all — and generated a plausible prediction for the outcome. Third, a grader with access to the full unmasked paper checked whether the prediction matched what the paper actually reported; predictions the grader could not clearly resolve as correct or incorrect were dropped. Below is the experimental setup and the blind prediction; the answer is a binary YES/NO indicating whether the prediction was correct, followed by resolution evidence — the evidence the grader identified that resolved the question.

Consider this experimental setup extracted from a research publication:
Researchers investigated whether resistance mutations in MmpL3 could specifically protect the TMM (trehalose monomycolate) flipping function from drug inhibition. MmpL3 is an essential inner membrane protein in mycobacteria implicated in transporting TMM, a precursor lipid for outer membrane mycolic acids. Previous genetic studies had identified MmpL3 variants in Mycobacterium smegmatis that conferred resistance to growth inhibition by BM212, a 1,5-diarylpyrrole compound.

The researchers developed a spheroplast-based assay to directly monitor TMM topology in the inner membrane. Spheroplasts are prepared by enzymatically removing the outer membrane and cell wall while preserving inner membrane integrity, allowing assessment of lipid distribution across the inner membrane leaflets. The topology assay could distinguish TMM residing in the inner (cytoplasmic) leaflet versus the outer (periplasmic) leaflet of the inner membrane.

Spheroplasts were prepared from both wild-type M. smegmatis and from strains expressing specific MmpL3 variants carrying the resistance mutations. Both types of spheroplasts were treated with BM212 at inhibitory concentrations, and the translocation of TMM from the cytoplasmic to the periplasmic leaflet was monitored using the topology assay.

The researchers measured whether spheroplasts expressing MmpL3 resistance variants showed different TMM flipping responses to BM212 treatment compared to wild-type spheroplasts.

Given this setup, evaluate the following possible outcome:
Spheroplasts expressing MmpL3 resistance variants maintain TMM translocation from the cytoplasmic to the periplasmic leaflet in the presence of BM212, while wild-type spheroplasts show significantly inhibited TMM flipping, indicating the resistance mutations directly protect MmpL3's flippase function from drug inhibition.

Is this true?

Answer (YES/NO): YES